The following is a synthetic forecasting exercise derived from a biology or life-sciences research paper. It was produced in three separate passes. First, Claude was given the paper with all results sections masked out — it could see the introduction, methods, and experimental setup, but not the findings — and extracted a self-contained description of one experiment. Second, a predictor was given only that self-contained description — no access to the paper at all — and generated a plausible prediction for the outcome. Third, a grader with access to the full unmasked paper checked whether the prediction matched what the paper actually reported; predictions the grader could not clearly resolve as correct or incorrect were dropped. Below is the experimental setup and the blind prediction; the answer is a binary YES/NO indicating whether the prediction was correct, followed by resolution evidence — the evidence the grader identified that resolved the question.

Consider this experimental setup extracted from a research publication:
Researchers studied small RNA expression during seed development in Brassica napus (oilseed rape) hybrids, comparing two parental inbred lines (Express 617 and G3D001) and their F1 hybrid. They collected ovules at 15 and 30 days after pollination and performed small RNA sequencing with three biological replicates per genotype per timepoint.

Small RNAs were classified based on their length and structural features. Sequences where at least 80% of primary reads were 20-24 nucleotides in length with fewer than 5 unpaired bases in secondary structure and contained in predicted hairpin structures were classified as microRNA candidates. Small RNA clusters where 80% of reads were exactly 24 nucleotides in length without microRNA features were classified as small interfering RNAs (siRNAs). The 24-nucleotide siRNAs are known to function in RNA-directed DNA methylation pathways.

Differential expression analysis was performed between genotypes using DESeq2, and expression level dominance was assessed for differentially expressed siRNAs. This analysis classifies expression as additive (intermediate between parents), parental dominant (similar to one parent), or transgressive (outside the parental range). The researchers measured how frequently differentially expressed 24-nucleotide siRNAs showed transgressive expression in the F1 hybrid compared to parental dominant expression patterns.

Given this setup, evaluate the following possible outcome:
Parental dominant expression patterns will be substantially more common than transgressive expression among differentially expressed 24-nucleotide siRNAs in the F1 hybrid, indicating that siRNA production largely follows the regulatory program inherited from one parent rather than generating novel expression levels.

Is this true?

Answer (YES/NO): YES